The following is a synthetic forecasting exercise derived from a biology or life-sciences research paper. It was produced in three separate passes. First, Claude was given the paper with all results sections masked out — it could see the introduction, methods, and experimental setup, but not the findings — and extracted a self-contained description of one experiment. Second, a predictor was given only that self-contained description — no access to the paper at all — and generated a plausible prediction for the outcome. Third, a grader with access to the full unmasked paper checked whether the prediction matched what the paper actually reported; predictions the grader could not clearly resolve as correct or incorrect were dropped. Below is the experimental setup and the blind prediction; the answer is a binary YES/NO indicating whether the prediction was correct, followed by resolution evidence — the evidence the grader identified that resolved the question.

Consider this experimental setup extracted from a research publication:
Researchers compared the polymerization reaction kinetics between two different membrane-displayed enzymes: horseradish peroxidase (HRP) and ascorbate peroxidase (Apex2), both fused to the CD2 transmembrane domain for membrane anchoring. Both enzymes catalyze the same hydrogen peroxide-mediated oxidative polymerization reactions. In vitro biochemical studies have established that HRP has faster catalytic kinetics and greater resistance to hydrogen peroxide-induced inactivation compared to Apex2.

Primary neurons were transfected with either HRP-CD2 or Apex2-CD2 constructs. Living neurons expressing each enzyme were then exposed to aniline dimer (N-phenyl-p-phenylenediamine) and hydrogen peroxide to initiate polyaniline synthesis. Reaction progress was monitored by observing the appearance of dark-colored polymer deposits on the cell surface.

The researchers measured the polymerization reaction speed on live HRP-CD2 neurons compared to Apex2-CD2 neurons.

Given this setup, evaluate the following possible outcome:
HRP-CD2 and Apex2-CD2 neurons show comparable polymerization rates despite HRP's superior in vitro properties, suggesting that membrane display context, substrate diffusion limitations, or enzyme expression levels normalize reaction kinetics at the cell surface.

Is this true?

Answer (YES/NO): NO